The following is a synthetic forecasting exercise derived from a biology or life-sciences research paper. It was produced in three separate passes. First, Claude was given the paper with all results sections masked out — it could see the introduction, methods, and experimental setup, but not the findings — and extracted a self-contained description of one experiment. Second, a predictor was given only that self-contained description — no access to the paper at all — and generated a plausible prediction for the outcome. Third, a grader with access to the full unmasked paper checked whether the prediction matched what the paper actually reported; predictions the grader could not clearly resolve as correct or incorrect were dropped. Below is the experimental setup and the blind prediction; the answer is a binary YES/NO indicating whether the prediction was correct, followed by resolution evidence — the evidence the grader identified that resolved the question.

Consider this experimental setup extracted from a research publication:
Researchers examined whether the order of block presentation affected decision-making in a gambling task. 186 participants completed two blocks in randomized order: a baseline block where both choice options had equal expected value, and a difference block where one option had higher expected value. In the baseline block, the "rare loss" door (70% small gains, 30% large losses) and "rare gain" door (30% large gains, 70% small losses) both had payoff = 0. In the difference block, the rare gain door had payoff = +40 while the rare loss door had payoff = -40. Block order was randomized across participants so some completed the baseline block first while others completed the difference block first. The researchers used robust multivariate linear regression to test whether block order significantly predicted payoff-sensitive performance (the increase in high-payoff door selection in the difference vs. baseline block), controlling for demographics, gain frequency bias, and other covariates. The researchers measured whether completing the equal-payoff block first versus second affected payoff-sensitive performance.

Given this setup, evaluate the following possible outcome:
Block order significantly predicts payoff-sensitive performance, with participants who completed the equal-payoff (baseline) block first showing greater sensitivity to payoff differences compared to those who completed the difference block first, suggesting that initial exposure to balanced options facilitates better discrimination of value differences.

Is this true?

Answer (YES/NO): NO